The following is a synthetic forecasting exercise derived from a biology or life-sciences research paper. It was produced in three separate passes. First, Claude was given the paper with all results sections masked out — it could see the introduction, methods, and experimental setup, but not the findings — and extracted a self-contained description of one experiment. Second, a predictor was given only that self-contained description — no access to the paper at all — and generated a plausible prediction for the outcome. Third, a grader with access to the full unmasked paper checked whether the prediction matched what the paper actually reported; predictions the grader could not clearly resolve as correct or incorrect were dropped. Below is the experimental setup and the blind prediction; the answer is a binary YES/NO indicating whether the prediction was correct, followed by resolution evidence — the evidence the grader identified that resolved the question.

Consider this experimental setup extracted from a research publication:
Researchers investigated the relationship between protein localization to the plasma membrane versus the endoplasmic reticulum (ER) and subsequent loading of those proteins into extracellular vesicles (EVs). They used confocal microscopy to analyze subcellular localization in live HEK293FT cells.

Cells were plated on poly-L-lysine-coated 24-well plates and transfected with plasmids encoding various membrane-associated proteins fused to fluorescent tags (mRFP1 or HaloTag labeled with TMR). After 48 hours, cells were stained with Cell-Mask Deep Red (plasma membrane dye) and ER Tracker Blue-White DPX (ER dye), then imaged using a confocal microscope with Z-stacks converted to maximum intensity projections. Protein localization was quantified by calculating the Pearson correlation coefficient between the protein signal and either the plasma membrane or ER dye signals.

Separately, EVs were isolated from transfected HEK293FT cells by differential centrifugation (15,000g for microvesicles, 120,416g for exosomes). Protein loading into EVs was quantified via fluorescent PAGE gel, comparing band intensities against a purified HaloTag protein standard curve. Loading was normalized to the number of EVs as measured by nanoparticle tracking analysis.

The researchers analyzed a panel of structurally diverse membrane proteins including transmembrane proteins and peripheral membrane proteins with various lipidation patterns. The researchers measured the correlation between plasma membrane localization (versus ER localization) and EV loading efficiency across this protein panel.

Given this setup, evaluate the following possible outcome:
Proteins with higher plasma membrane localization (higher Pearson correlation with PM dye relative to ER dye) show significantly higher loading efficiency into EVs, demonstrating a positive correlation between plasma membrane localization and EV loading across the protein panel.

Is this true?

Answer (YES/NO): YES